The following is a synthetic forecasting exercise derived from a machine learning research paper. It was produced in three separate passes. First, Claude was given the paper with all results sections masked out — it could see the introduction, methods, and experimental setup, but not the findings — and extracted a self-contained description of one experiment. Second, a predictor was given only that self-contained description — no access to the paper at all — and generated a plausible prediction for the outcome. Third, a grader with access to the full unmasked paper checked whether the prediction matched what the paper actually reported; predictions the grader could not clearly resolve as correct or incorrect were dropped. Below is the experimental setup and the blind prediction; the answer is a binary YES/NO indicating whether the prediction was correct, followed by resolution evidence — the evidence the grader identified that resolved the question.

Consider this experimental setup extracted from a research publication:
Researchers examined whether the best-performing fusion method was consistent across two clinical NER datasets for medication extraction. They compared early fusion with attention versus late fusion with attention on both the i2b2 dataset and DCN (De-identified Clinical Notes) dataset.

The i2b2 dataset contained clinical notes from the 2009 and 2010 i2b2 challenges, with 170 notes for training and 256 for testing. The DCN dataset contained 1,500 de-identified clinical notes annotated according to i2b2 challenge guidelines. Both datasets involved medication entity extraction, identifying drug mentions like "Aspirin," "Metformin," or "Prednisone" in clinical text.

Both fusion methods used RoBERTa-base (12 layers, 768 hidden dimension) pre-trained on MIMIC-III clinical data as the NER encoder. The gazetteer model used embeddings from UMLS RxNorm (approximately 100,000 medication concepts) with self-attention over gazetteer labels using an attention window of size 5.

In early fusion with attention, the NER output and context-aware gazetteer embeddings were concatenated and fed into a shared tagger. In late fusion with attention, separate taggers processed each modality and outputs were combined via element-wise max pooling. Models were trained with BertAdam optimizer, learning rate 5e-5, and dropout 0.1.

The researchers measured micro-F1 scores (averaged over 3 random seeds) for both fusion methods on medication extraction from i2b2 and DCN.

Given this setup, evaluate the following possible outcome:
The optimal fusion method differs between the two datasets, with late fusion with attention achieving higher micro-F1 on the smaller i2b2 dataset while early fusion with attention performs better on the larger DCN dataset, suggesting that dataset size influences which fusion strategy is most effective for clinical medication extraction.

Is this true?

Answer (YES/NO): NO